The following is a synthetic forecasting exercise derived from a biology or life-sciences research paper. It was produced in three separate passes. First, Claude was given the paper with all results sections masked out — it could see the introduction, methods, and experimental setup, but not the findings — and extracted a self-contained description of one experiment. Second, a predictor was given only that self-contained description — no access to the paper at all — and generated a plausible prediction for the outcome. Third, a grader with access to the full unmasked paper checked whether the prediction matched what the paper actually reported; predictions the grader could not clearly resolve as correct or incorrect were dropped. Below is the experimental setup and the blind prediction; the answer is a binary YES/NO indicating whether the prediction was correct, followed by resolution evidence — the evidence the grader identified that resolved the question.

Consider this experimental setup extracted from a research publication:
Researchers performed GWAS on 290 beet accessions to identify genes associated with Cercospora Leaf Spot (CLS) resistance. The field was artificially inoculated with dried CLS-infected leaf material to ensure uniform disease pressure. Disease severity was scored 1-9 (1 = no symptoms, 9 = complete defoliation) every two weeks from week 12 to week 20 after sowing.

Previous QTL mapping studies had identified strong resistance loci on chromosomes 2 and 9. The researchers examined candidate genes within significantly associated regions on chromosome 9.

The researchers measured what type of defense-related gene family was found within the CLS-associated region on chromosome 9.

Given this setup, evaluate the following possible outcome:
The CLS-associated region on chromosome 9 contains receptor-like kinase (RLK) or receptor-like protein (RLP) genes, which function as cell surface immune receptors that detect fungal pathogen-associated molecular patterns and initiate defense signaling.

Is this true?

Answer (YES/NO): NO